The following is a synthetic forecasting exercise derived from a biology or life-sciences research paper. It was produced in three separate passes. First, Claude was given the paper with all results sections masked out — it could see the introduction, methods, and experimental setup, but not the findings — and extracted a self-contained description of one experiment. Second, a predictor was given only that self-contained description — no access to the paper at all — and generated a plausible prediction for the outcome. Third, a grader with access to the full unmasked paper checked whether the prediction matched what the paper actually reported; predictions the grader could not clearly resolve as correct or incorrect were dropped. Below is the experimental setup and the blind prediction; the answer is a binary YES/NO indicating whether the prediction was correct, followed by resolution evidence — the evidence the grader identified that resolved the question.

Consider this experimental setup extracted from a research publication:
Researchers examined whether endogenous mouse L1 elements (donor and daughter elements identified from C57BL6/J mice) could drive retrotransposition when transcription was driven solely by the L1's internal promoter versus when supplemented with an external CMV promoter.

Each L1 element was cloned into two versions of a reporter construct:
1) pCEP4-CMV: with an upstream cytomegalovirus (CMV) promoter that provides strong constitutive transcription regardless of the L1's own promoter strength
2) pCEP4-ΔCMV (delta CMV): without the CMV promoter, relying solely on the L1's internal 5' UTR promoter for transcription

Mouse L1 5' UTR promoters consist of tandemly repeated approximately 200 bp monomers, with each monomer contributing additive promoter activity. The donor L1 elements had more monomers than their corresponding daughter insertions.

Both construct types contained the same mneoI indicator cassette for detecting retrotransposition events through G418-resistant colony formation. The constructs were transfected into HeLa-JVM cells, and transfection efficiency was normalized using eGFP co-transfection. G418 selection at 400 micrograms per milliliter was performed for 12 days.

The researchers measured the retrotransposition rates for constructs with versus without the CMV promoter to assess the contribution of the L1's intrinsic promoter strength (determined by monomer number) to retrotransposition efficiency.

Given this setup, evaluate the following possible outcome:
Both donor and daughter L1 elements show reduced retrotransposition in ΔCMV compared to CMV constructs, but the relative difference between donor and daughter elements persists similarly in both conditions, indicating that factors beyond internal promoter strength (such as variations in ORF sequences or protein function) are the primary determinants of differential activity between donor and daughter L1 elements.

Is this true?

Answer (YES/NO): NO